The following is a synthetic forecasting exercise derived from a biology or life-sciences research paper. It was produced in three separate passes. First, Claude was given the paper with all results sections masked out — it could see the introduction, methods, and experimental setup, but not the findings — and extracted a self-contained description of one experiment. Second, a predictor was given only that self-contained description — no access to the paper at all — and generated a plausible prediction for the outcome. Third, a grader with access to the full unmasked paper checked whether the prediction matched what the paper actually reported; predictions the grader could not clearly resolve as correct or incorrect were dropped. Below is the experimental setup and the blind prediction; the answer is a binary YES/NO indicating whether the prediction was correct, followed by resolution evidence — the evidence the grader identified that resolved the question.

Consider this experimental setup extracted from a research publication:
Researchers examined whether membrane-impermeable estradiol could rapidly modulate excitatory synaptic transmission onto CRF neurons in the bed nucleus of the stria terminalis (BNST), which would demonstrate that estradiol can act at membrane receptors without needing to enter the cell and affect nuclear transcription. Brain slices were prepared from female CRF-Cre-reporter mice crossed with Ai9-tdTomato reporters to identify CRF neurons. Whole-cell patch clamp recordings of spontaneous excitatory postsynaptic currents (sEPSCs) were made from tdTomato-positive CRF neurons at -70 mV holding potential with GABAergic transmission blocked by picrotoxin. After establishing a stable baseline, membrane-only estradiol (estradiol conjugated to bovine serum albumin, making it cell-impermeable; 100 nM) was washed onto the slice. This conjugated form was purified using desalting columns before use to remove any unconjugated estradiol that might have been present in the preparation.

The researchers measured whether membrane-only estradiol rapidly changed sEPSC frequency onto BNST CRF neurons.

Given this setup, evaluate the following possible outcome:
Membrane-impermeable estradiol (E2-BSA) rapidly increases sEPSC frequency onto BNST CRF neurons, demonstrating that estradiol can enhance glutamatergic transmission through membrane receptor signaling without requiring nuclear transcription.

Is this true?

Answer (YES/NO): YES